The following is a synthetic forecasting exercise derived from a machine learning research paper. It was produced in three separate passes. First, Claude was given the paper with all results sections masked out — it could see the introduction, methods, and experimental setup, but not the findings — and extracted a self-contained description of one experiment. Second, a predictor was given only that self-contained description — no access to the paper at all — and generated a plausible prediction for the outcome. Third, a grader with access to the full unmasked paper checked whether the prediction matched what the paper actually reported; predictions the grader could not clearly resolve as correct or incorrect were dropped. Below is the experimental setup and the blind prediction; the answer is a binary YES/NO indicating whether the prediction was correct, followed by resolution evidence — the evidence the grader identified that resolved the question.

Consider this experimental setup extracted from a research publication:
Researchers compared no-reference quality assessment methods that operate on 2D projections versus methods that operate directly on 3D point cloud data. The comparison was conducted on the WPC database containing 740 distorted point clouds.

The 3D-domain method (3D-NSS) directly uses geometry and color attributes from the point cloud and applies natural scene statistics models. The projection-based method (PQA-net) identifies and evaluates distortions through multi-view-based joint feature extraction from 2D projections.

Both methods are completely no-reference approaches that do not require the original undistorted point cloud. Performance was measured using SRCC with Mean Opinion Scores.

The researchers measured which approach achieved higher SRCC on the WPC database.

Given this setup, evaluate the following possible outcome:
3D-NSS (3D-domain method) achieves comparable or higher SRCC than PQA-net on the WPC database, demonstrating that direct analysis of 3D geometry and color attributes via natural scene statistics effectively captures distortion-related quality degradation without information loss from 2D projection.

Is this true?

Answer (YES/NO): NO